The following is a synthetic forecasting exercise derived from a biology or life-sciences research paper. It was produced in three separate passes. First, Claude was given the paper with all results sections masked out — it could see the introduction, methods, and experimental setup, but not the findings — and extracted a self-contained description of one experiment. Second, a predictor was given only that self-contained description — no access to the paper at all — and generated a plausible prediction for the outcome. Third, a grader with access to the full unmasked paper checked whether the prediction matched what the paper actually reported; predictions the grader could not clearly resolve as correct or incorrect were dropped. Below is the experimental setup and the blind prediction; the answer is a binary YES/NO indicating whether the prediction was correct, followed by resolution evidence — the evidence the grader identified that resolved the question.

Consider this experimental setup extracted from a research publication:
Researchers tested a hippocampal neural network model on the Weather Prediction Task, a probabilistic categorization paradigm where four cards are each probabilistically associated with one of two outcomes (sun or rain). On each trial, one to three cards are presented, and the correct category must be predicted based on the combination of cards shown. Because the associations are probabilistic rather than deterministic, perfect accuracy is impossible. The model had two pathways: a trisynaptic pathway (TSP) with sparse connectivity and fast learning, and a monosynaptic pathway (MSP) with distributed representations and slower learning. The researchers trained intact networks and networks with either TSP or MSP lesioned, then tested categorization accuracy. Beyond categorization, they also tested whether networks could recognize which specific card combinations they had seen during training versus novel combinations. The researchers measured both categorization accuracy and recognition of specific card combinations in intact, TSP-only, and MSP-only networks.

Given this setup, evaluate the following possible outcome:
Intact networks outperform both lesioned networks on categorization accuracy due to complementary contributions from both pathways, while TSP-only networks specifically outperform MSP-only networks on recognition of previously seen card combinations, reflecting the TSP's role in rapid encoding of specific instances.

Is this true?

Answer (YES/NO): NO